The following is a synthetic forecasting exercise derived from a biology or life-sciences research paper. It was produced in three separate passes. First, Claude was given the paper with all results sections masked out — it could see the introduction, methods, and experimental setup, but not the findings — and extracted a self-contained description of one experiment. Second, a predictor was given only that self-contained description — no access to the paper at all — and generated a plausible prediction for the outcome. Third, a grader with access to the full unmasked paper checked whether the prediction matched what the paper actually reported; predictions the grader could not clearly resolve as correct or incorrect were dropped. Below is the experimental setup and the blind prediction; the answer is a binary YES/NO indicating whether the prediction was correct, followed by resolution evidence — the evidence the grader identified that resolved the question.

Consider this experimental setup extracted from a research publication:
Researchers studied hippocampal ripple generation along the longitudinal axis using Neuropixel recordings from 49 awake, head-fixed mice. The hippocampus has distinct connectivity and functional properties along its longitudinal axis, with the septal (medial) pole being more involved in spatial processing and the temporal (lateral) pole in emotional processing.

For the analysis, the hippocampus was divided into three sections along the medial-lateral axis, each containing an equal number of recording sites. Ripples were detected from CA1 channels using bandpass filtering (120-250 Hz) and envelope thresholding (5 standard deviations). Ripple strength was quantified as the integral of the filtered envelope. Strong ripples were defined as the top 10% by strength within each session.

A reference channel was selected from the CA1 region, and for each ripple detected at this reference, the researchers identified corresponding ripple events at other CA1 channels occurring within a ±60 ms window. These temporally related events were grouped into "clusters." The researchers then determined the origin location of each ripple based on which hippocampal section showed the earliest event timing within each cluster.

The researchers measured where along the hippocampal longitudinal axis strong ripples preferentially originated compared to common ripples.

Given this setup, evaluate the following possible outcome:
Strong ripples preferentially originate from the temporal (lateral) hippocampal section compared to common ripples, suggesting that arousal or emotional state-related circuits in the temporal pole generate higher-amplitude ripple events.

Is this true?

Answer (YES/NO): NO